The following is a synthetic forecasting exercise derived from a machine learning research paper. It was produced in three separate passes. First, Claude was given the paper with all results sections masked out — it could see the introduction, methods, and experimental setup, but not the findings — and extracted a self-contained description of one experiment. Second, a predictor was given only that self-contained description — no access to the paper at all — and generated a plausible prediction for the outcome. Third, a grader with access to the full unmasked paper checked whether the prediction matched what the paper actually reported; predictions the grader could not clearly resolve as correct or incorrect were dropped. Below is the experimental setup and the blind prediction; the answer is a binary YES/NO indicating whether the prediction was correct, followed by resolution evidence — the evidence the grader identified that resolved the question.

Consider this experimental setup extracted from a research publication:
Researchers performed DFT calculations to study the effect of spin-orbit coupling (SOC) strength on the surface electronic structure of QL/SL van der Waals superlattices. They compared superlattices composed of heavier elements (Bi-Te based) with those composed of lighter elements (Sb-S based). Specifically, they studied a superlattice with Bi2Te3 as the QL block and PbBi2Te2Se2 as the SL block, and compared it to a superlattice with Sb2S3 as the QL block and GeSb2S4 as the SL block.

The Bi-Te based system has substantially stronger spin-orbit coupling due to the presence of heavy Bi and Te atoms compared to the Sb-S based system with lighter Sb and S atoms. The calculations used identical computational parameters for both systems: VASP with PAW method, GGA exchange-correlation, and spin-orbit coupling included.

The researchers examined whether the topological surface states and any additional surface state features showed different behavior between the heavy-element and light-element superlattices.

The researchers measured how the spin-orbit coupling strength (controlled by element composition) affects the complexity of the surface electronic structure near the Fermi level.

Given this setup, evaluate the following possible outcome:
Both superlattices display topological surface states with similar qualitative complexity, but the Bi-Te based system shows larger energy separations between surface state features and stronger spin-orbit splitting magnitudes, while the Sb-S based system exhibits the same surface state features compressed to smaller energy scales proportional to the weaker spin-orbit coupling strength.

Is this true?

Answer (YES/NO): NO